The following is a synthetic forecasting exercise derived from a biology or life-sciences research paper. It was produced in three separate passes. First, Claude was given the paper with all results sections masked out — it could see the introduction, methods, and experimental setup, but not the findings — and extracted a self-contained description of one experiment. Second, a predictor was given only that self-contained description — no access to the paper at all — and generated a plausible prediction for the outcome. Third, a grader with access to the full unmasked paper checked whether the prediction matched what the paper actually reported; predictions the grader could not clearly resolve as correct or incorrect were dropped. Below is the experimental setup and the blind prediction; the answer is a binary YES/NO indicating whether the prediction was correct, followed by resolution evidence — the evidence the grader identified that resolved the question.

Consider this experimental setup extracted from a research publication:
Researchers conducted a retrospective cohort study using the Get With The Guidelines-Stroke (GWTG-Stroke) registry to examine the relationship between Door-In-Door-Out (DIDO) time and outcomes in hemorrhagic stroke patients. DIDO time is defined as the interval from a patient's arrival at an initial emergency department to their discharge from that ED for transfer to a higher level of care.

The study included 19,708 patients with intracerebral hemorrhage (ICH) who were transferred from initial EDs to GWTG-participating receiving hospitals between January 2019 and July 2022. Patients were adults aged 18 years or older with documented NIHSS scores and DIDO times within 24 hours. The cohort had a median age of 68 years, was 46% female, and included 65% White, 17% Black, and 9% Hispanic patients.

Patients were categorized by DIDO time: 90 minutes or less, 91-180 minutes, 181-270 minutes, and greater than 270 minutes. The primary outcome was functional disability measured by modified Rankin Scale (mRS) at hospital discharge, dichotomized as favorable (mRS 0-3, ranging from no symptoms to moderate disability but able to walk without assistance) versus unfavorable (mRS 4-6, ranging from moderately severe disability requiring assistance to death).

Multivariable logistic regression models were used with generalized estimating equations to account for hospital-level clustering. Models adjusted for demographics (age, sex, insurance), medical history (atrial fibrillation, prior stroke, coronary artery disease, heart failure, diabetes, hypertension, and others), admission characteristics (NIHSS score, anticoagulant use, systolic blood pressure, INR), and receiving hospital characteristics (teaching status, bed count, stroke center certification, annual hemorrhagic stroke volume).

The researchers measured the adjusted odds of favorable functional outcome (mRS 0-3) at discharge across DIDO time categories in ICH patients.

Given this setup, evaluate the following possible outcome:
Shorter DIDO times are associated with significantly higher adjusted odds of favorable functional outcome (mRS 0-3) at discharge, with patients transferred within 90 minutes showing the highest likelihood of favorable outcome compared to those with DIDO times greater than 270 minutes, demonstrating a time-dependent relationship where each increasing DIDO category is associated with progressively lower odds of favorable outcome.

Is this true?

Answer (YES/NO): NO